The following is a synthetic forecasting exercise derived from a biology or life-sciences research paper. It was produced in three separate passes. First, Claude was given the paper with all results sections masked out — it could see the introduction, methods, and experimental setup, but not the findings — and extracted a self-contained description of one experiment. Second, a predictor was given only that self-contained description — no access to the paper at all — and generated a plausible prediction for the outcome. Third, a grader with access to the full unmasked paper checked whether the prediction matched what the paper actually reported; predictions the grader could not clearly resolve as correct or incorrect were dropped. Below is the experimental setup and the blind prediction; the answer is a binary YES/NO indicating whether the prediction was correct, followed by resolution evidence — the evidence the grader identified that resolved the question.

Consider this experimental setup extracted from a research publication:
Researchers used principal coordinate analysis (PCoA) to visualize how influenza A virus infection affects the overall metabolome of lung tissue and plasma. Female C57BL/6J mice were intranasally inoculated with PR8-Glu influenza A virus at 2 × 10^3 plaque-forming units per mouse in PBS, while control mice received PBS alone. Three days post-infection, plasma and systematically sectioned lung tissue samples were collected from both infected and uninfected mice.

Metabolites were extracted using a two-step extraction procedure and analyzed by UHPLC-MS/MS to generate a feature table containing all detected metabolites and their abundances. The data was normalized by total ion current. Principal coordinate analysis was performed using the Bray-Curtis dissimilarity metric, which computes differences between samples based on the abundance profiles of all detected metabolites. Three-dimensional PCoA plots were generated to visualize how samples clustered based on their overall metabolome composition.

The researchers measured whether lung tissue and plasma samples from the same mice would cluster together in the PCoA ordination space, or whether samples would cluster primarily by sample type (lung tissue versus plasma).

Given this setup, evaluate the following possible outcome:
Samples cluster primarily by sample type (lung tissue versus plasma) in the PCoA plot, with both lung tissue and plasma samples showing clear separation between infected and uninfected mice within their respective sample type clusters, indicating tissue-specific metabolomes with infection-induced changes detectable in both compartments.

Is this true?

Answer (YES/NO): NO